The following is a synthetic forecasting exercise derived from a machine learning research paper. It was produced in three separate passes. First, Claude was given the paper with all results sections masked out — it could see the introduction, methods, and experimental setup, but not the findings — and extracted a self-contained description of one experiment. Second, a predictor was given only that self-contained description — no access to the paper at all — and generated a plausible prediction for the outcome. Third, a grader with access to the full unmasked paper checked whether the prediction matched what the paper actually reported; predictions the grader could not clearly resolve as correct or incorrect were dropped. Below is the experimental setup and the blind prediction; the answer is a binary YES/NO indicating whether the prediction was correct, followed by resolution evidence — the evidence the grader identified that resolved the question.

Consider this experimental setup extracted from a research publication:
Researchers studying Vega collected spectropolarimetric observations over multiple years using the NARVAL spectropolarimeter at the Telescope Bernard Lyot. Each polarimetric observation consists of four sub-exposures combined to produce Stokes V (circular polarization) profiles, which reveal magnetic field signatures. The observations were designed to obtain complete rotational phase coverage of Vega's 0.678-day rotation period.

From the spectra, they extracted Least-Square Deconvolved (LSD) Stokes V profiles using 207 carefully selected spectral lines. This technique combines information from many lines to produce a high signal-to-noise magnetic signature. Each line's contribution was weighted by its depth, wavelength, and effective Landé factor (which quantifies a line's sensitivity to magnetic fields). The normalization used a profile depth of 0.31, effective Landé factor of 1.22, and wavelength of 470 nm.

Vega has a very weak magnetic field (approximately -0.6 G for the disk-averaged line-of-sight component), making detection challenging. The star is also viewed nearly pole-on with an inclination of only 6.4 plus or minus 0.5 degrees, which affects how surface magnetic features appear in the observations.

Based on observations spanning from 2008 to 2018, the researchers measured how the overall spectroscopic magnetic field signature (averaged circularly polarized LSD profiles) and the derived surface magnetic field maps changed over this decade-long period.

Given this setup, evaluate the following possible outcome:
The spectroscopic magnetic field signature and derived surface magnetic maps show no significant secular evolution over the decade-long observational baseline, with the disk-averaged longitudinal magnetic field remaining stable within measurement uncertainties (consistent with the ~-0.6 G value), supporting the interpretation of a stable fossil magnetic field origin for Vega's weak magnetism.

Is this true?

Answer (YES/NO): YES